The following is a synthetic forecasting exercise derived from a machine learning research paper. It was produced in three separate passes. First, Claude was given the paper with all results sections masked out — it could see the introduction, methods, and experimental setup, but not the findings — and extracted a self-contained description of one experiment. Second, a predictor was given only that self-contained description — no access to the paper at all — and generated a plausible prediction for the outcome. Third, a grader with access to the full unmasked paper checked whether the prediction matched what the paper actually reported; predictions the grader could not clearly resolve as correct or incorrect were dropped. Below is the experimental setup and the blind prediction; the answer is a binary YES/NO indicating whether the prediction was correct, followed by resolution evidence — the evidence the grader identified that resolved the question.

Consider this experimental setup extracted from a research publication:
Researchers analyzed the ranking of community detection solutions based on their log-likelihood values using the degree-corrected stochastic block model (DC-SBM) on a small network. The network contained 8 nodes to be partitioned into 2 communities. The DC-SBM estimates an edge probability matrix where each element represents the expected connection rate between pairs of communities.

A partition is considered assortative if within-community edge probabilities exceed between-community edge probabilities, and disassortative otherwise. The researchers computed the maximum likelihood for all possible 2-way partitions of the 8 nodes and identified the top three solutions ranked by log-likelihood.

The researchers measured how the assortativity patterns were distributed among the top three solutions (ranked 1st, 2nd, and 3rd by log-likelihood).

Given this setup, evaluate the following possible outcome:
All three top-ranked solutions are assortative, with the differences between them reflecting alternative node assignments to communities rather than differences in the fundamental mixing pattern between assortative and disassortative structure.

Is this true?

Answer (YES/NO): NO